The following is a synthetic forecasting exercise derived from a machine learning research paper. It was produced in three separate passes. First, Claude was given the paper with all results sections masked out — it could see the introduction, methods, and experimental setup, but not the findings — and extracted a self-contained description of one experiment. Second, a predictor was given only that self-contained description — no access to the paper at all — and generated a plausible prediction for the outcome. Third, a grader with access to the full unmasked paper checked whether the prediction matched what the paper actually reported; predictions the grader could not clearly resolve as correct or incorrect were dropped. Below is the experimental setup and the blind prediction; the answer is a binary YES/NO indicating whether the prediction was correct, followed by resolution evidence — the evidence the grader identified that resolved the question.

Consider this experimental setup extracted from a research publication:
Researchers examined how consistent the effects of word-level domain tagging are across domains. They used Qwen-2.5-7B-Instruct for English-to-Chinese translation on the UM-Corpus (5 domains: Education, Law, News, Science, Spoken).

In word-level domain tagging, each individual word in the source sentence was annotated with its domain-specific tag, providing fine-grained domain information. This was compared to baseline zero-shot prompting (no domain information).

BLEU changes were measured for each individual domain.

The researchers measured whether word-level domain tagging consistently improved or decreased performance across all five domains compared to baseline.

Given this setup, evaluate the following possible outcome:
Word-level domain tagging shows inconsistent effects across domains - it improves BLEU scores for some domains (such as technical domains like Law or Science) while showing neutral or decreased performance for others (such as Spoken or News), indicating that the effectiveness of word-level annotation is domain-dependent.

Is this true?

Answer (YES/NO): NO